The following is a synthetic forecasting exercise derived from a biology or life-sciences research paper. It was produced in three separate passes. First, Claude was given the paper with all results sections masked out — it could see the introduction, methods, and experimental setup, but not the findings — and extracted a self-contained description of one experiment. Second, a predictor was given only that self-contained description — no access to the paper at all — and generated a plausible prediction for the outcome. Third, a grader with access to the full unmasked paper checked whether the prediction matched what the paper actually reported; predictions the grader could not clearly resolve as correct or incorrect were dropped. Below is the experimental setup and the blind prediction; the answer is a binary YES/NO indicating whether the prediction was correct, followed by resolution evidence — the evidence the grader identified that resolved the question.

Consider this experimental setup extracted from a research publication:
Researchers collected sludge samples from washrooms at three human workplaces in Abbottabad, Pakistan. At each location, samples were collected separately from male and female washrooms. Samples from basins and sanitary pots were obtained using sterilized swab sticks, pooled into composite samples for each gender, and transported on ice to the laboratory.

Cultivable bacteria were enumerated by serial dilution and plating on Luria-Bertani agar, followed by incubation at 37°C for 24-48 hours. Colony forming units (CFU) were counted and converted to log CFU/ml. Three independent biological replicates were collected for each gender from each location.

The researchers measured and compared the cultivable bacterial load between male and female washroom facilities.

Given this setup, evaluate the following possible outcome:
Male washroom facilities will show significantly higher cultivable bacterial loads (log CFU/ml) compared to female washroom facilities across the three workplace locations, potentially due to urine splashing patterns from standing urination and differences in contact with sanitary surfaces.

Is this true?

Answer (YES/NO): NO